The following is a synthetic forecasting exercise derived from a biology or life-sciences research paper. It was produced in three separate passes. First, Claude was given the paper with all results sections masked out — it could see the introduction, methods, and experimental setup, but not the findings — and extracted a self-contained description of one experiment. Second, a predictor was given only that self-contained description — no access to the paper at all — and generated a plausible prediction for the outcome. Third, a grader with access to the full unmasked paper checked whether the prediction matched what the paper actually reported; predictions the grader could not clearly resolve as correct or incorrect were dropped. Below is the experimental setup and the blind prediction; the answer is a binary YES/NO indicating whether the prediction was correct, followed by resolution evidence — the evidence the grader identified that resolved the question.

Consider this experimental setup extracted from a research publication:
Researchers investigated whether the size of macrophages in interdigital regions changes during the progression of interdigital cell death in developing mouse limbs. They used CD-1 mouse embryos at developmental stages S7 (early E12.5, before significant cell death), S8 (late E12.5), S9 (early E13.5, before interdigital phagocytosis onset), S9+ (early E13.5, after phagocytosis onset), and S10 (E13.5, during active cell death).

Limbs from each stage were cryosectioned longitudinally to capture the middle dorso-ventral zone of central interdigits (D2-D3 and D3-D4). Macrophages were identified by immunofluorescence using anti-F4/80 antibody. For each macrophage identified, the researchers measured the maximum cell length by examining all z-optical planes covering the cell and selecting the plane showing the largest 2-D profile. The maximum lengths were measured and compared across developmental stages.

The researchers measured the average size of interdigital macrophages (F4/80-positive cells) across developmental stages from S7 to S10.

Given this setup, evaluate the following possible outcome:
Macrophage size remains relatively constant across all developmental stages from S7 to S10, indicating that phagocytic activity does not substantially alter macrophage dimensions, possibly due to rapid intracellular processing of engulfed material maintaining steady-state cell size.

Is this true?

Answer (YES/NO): NO